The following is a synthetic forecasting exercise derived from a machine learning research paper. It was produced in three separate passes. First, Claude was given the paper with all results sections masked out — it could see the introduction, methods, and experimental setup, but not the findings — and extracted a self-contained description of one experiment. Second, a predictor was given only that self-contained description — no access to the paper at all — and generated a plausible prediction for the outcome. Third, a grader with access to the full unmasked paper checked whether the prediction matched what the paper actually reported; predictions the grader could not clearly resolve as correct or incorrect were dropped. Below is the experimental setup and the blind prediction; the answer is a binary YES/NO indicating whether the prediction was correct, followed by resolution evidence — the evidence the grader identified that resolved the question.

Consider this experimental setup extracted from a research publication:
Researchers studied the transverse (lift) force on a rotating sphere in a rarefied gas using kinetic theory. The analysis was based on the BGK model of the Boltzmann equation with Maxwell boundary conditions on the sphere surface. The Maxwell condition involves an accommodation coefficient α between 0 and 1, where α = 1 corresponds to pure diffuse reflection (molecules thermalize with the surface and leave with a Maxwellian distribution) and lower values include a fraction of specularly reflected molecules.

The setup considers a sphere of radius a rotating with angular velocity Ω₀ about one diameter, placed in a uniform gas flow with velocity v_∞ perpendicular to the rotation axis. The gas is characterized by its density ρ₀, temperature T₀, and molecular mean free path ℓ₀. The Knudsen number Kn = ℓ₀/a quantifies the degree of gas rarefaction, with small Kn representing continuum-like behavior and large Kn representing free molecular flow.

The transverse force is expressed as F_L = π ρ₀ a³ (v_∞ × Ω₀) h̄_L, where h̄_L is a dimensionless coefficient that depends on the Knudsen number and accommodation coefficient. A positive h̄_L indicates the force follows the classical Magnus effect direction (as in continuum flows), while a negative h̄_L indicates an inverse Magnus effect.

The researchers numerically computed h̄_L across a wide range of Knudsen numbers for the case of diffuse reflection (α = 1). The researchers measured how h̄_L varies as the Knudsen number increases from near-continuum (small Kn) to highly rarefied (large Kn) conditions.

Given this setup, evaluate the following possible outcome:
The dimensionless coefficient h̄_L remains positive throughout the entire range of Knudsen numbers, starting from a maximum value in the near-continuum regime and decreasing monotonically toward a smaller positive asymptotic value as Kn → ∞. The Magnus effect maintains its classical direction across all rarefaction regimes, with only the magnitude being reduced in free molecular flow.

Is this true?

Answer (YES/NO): NO